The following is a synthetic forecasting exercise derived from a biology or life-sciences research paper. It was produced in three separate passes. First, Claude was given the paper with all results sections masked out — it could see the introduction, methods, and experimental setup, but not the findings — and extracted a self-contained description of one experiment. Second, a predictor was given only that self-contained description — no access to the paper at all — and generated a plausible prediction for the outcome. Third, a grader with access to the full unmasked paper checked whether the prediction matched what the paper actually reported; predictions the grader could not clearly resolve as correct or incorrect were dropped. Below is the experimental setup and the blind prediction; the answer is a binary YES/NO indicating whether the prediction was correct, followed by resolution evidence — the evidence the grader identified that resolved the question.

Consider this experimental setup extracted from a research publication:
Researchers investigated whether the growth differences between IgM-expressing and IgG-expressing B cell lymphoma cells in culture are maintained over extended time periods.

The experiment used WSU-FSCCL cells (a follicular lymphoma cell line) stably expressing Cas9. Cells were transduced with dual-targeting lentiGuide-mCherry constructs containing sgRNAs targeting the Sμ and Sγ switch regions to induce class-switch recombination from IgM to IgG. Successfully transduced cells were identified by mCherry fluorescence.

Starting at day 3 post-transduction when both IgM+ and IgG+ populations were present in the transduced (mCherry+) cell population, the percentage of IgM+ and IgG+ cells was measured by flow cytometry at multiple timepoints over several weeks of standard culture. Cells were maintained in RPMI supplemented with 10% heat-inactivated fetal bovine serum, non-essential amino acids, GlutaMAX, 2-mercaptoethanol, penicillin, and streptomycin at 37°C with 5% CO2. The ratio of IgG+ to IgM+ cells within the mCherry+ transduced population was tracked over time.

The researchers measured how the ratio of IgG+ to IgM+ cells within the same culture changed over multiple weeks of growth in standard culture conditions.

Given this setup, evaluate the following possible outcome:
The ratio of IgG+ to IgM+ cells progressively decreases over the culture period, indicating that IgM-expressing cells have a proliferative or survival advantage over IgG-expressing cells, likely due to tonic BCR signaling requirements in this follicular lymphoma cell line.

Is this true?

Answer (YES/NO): YES